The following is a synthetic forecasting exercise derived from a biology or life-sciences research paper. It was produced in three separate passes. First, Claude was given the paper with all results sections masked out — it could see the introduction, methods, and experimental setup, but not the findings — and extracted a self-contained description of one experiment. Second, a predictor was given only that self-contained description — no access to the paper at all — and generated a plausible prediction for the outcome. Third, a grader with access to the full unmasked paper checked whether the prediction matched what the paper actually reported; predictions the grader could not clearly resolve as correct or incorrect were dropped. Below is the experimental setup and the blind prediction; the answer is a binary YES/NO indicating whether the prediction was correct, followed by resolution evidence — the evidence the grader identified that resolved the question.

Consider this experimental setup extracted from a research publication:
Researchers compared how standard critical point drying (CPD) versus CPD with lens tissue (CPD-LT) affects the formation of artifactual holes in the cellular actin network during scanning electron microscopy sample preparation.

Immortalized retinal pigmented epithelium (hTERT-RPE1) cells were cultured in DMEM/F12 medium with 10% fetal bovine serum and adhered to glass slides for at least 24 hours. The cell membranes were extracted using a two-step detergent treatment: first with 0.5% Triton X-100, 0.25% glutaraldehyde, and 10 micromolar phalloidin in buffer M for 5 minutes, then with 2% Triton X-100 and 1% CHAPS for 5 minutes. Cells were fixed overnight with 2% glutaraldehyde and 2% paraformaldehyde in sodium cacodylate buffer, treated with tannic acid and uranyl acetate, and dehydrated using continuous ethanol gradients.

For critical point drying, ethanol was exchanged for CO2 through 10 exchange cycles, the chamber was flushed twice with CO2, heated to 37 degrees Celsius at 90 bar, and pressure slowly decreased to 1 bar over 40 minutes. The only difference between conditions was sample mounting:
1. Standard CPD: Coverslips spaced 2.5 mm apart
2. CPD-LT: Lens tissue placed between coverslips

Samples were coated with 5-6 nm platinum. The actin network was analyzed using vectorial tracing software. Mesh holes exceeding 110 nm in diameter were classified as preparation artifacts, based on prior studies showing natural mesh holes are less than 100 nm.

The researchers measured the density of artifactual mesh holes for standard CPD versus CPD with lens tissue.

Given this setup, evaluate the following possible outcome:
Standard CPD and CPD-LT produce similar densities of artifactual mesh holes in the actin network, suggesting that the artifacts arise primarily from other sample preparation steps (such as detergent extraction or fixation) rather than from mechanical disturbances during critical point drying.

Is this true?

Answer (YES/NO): NO